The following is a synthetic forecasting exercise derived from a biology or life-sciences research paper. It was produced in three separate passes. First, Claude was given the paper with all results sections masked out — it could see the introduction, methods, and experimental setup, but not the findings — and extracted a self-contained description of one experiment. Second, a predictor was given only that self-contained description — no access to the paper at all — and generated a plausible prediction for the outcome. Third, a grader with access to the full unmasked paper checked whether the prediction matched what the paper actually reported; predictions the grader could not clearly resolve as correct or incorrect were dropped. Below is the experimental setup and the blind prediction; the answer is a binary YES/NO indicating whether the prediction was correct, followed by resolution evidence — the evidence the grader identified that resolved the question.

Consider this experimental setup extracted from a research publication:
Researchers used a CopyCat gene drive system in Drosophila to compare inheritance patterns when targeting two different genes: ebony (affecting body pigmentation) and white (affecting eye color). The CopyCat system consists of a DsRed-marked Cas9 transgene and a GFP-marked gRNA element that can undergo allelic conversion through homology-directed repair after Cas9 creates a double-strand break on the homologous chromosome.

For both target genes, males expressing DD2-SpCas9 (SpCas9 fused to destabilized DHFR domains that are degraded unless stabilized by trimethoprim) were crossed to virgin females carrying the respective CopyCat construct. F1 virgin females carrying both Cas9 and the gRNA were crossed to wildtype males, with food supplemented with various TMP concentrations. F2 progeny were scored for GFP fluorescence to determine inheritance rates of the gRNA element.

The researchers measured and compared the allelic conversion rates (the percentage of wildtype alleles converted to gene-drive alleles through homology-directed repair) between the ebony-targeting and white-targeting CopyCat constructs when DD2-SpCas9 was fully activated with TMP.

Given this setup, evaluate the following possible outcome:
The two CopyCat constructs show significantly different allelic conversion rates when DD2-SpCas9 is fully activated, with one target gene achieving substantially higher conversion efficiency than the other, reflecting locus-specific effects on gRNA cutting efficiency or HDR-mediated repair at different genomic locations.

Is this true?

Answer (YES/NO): YES